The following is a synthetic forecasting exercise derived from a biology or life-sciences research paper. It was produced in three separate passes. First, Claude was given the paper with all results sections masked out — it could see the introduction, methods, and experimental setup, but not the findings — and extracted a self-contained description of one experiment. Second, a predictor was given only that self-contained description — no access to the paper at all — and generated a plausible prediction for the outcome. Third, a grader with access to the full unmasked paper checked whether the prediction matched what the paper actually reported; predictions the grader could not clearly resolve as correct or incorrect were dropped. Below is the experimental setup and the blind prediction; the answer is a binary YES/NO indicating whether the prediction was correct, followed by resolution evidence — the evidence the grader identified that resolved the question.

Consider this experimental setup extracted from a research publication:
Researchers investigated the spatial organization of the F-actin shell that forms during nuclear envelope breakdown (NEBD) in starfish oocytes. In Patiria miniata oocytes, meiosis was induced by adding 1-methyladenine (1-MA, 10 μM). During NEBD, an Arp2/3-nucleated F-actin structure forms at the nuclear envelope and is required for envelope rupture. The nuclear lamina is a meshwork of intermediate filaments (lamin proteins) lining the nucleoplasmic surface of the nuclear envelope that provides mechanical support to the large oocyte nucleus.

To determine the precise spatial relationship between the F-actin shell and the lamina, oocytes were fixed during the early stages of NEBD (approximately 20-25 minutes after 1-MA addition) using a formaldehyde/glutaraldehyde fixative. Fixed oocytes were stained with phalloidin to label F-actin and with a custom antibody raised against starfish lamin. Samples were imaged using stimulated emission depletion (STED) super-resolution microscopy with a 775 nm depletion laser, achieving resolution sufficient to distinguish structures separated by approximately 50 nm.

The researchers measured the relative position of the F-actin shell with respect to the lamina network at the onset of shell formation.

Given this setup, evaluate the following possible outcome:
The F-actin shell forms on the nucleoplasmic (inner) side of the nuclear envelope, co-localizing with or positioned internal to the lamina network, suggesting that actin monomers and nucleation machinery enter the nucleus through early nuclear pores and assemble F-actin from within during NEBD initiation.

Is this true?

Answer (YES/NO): YES